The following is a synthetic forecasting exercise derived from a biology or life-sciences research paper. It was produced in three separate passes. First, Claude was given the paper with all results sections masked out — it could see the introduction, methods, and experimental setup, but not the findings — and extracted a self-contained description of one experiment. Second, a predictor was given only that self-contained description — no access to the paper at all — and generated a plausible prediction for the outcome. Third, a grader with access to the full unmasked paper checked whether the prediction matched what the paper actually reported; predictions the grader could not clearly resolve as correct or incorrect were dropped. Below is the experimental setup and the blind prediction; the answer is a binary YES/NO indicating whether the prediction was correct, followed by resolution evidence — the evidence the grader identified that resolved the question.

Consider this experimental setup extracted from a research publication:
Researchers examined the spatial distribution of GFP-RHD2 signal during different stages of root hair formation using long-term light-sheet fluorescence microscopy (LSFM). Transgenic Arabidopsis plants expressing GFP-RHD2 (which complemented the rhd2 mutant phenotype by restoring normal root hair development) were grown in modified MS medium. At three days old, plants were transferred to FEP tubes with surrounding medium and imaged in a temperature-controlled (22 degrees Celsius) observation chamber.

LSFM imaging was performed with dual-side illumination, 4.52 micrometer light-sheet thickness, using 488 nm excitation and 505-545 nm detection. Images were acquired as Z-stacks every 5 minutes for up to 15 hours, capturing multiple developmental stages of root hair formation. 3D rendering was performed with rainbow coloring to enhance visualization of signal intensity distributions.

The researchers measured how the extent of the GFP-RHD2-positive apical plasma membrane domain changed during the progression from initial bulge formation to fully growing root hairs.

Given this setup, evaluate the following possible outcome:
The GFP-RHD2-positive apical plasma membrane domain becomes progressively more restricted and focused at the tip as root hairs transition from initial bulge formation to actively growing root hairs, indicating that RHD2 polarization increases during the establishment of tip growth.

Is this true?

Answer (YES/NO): NO